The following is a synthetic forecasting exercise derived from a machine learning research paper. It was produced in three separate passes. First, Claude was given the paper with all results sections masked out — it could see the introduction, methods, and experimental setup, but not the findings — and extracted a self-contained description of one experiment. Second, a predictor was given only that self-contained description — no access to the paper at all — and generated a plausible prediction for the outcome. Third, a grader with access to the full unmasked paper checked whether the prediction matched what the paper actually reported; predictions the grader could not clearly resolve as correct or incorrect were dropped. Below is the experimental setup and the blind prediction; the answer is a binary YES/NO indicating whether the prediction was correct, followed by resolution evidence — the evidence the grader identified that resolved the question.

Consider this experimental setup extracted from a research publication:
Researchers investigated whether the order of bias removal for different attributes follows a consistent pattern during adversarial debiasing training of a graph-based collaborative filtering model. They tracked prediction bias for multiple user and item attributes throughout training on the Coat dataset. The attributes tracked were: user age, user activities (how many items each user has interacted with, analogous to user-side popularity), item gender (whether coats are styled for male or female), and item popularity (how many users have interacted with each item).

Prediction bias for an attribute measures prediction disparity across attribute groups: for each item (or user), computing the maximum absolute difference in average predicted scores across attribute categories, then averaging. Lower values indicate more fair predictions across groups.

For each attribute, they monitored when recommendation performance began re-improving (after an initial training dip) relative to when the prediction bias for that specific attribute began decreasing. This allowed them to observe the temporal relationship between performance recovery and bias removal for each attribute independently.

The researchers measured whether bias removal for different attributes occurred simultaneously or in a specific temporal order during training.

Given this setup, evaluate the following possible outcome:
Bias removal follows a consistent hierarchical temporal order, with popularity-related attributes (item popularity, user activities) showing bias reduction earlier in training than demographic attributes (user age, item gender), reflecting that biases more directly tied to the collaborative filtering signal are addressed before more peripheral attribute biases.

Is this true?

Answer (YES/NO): NO